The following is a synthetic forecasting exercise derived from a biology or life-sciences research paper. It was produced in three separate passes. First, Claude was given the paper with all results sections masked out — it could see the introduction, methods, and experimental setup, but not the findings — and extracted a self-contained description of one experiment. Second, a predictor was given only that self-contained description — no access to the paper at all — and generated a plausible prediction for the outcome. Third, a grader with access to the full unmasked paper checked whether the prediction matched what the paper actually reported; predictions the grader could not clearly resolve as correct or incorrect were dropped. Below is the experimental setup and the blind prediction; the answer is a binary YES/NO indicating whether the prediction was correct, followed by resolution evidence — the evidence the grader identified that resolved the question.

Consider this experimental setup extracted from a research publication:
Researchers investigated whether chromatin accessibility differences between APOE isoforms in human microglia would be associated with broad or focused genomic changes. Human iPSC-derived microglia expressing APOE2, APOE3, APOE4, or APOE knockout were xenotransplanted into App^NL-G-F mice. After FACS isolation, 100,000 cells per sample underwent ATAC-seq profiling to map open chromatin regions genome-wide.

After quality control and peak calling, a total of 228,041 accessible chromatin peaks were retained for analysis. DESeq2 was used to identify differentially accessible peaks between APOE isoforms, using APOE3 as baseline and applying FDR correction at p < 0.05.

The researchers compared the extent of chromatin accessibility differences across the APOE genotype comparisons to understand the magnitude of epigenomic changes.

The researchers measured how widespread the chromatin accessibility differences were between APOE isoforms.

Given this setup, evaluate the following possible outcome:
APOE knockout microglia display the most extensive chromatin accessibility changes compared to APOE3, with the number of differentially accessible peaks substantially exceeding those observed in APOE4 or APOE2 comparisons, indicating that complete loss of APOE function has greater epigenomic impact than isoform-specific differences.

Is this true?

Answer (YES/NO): NO